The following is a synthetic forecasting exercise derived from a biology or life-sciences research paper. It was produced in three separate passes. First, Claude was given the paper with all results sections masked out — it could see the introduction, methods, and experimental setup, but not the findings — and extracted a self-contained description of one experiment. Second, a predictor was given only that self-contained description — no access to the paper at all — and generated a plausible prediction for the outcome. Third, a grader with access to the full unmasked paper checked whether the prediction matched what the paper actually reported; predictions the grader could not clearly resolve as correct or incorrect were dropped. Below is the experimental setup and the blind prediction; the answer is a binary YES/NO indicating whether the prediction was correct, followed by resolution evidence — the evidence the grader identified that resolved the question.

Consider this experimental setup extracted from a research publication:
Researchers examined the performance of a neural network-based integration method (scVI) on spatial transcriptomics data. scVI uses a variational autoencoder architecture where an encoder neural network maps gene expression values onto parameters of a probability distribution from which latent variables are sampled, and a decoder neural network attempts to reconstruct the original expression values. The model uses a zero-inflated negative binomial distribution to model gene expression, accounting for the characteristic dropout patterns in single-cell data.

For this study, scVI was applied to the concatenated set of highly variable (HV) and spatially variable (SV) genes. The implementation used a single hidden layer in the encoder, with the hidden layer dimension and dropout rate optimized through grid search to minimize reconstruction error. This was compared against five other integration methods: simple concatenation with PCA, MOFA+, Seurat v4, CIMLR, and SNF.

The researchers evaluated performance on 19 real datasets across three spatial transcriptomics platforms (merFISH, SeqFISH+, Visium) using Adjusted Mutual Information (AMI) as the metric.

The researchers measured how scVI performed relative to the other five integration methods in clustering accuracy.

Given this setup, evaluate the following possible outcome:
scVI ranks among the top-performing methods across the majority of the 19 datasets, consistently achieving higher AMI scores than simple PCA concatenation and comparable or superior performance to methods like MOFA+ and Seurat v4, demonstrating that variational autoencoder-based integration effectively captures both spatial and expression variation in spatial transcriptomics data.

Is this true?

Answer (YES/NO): NO